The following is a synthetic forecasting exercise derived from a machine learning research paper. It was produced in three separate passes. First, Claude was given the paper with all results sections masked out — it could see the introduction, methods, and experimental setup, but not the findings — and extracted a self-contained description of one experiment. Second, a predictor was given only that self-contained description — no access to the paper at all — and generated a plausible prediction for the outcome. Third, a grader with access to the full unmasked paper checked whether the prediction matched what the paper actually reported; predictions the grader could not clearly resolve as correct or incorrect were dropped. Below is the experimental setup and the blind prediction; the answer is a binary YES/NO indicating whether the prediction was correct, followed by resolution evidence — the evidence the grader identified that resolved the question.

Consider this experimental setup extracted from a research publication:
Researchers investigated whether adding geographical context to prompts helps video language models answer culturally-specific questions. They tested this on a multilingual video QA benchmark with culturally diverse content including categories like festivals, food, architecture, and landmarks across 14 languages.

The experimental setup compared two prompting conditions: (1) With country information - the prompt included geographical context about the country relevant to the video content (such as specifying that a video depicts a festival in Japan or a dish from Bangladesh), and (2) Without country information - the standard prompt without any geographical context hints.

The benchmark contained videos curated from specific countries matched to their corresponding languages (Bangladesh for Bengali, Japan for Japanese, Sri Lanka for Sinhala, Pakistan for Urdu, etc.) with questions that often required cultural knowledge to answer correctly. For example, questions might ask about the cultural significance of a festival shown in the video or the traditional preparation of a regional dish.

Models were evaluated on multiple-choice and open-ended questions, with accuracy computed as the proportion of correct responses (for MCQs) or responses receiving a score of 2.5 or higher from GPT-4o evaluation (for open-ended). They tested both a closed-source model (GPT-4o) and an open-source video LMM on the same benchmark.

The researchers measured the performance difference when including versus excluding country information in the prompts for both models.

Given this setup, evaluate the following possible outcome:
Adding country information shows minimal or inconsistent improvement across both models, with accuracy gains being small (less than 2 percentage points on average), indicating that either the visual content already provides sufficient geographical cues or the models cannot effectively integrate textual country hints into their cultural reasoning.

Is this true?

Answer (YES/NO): NO